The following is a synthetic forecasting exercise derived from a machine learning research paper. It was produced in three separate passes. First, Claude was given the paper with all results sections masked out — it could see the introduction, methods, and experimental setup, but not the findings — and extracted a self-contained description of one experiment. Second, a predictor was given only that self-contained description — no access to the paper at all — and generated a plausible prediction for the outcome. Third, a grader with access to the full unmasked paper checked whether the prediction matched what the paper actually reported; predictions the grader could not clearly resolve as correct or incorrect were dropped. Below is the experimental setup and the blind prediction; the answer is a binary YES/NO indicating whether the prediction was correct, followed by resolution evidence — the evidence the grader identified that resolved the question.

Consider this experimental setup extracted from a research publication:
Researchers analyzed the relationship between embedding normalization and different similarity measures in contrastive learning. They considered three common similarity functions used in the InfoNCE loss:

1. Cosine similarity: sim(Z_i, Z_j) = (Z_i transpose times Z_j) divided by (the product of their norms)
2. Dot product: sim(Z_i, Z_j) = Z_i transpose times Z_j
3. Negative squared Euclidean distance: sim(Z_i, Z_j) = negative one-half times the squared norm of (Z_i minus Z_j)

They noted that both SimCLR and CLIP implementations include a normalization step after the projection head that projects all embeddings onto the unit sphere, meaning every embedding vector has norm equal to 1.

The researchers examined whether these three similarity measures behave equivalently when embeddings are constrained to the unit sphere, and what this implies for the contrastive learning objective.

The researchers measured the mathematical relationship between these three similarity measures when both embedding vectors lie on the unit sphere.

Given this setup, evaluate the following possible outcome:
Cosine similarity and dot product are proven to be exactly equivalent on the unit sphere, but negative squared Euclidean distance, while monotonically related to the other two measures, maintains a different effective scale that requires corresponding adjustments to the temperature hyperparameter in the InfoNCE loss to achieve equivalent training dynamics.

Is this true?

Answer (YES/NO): NO